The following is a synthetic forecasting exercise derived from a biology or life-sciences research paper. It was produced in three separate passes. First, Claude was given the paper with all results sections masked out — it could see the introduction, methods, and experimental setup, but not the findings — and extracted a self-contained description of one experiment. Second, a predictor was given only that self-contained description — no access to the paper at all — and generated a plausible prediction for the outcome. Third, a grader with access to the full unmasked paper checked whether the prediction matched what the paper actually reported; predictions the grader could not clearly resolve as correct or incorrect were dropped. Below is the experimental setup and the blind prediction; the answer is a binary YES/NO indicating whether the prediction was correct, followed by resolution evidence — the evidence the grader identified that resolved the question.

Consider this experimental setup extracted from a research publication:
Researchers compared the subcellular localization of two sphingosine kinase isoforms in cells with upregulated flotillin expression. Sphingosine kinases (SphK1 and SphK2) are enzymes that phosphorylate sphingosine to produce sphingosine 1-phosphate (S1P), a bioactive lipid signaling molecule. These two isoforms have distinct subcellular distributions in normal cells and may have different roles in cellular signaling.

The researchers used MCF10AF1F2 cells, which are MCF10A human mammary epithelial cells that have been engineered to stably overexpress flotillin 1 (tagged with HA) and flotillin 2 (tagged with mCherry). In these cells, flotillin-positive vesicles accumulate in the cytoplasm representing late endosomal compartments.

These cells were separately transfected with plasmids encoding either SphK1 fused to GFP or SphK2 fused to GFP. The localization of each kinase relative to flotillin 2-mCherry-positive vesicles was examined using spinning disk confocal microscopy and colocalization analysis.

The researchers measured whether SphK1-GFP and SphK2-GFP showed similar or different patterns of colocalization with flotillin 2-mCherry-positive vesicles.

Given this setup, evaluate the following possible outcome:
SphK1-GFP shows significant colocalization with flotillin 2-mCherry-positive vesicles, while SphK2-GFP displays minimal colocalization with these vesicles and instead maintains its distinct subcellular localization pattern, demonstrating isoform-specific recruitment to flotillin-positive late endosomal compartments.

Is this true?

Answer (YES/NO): NO